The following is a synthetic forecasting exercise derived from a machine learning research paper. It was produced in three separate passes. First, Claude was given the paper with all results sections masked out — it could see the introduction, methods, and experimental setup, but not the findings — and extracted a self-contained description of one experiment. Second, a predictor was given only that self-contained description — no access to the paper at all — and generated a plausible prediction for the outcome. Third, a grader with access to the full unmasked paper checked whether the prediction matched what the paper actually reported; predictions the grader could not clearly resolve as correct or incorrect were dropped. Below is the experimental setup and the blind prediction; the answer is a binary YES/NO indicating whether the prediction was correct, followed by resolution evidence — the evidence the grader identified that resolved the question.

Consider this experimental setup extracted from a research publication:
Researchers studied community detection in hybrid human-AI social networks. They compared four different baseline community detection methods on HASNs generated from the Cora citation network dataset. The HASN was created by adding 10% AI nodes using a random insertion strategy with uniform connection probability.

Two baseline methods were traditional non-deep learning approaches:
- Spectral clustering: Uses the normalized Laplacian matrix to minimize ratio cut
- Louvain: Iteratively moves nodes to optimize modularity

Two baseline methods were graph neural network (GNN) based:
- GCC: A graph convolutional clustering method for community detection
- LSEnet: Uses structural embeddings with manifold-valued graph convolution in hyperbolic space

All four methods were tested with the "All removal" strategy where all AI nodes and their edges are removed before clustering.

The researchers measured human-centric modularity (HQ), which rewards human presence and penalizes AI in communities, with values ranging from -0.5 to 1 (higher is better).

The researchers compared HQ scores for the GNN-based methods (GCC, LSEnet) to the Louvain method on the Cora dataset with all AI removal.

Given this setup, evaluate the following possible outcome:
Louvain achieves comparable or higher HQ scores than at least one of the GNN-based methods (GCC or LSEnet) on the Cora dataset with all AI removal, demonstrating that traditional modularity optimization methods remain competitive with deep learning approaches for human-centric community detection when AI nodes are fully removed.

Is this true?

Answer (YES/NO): YES